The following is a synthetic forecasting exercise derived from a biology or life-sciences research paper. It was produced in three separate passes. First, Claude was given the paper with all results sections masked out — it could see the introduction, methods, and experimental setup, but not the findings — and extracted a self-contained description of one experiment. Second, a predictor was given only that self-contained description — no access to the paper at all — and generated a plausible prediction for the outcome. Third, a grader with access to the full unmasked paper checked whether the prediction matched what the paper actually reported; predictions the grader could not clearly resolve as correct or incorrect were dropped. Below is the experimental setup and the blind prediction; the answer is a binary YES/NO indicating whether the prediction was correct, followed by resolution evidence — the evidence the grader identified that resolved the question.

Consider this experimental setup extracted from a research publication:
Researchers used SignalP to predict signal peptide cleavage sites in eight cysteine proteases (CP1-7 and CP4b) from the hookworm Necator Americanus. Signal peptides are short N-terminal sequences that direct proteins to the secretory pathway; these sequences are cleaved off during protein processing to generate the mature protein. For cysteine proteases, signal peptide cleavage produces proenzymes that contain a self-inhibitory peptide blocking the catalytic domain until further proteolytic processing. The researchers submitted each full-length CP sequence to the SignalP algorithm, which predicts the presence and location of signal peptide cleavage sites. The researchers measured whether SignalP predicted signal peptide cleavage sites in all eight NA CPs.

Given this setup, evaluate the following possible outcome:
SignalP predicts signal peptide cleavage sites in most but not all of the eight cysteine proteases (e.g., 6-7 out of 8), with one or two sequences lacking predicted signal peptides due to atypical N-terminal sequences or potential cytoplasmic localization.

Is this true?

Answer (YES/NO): YES